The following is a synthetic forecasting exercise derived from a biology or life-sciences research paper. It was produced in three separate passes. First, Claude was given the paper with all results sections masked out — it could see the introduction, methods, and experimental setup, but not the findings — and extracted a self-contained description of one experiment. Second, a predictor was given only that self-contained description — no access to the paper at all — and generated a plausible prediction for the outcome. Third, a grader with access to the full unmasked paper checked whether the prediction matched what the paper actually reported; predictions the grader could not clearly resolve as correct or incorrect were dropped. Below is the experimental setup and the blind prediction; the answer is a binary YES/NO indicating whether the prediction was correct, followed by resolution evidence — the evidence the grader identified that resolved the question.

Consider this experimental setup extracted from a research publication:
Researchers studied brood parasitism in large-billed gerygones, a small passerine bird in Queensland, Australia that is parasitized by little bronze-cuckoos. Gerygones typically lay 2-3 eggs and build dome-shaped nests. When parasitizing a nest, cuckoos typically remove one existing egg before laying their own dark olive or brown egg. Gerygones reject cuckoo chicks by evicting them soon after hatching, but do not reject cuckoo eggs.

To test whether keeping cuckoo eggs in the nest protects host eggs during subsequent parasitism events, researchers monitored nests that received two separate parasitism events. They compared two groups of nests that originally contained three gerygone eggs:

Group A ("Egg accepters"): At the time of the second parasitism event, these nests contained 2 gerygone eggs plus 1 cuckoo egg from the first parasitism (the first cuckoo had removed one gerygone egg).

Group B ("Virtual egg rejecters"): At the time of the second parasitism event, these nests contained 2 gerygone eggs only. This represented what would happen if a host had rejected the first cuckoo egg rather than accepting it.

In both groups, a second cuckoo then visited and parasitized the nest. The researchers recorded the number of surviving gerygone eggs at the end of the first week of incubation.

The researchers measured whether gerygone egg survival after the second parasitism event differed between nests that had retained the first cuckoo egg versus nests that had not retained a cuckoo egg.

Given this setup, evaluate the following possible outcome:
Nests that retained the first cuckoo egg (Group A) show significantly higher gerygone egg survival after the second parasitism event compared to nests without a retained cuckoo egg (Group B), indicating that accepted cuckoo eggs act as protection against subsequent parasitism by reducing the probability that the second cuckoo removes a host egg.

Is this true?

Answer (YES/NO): YES